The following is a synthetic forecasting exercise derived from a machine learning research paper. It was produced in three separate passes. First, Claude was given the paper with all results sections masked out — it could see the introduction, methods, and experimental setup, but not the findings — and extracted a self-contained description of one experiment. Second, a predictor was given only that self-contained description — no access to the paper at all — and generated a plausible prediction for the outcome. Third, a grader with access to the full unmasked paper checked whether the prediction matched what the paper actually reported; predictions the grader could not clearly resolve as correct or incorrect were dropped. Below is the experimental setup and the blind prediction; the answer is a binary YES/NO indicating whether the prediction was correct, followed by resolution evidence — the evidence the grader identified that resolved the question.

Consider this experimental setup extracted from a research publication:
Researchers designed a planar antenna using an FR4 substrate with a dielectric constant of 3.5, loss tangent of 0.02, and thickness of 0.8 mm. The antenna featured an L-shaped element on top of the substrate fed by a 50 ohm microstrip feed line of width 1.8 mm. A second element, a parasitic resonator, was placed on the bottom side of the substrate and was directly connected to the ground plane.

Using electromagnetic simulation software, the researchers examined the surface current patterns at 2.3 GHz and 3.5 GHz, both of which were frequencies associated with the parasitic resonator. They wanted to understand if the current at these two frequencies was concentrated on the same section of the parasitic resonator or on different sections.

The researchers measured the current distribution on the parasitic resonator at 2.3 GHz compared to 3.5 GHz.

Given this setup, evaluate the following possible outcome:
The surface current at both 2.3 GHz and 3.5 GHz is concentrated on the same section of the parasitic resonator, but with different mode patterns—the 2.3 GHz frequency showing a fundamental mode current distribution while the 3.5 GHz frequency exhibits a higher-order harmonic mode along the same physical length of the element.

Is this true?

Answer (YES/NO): NO